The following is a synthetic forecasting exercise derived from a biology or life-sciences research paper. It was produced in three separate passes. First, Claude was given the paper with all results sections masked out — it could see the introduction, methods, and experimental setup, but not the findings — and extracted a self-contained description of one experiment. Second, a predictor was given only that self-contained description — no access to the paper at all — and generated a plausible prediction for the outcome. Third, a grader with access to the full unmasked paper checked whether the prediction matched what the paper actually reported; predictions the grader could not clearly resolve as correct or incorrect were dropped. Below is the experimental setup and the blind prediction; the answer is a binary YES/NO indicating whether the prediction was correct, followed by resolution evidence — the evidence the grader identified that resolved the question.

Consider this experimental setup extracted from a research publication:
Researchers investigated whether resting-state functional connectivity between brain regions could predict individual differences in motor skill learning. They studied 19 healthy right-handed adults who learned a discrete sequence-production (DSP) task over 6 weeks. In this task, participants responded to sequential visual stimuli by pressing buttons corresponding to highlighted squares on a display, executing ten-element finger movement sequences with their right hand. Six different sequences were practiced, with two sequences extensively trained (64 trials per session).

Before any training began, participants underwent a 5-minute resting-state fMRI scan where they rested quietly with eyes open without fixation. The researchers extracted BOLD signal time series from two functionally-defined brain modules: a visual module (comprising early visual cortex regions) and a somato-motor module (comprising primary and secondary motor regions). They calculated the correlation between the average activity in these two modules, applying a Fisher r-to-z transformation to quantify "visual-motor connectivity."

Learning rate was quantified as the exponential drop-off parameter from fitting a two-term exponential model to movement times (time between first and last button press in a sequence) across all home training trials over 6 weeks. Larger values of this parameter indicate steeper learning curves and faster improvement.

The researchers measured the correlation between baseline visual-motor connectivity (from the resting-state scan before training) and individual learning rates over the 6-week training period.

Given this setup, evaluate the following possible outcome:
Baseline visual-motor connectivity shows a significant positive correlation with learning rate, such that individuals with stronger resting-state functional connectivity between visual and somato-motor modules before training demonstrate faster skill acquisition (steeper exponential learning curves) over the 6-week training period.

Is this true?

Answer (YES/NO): NO